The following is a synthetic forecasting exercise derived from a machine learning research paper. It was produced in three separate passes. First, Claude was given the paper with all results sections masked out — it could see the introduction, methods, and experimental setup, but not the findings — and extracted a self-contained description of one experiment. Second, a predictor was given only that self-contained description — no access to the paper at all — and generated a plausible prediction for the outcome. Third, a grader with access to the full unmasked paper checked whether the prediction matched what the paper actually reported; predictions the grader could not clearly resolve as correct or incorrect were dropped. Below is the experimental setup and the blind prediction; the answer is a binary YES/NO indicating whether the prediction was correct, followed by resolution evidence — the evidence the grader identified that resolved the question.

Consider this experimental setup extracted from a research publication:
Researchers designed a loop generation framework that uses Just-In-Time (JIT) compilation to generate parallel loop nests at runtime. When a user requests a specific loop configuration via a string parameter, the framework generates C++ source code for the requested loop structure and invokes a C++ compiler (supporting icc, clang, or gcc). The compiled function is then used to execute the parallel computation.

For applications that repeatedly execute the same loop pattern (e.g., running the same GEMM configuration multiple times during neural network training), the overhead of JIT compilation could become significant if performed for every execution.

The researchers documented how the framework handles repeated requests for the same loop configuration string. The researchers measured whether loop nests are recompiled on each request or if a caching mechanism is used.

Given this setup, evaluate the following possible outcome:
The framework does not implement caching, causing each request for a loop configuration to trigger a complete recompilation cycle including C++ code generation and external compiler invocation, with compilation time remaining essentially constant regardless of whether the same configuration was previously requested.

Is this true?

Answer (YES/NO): NO